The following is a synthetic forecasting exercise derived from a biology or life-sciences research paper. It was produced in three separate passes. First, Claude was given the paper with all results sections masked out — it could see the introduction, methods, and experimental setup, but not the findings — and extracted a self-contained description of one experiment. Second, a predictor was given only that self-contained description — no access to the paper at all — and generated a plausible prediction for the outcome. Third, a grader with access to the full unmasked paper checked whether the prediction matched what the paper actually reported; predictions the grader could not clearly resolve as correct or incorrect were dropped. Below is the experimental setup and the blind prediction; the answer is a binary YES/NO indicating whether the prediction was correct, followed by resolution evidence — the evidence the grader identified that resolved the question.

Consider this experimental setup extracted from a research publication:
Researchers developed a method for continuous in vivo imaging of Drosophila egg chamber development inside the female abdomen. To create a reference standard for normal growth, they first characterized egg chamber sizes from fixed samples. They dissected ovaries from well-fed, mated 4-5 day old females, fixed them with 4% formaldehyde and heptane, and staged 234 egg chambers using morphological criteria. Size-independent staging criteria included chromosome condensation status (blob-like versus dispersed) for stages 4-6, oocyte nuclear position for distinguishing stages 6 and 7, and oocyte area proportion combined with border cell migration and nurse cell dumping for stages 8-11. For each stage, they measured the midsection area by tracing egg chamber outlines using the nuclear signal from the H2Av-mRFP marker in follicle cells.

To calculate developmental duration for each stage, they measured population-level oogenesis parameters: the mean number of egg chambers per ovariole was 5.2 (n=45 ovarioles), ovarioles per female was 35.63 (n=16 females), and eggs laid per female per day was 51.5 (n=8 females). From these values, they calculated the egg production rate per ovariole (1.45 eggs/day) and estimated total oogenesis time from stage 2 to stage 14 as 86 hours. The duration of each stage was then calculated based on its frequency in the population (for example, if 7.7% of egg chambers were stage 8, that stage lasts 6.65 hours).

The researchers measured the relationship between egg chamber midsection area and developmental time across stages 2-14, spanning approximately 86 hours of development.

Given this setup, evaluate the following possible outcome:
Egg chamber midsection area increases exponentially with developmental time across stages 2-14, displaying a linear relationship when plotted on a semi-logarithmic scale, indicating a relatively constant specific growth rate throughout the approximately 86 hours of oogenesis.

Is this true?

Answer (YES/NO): YES